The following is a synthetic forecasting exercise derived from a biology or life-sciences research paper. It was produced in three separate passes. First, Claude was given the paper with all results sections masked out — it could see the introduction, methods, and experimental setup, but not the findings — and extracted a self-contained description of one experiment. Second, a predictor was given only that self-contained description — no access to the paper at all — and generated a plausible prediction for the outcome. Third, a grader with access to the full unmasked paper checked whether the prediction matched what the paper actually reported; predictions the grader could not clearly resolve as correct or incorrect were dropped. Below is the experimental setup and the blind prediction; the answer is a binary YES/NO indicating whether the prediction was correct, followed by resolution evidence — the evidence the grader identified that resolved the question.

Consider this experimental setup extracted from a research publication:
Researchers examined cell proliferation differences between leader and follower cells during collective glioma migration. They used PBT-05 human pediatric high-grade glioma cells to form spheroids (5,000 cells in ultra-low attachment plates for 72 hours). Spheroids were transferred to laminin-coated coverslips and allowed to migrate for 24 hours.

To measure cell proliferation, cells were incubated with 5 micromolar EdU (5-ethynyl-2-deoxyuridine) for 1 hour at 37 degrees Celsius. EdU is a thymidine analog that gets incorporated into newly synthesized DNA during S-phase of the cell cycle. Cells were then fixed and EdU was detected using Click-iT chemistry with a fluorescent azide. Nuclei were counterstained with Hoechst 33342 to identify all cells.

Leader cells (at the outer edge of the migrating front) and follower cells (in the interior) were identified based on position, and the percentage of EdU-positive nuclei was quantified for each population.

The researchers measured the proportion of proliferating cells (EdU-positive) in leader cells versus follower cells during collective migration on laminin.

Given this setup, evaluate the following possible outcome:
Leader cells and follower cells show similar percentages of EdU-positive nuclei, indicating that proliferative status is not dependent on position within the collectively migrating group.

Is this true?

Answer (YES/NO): NO